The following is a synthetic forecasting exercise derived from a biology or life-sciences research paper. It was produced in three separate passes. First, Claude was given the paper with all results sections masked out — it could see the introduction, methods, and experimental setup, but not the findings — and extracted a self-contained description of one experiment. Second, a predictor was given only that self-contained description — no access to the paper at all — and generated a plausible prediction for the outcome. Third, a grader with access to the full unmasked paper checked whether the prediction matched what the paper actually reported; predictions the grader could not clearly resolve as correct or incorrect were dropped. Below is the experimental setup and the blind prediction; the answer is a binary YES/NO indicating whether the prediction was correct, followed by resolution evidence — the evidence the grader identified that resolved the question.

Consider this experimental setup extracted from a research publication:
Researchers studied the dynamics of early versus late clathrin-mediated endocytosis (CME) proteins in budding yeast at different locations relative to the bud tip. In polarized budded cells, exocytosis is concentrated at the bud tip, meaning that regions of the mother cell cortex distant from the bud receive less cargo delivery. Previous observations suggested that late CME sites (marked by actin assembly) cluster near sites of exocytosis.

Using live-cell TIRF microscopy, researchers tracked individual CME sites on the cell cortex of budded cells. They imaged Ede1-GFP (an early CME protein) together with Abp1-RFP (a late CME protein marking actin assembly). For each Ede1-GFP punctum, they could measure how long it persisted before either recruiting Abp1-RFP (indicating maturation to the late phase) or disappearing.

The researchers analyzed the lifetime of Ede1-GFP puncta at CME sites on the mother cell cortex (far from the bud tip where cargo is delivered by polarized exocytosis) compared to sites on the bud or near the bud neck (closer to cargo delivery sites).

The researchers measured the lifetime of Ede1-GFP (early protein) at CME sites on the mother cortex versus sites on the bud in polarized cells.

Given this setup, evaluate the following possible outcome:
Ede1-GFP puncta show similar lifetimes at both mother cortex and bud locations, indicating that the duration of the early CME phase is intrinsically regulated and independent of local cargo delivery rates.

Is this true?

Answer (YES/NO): NO